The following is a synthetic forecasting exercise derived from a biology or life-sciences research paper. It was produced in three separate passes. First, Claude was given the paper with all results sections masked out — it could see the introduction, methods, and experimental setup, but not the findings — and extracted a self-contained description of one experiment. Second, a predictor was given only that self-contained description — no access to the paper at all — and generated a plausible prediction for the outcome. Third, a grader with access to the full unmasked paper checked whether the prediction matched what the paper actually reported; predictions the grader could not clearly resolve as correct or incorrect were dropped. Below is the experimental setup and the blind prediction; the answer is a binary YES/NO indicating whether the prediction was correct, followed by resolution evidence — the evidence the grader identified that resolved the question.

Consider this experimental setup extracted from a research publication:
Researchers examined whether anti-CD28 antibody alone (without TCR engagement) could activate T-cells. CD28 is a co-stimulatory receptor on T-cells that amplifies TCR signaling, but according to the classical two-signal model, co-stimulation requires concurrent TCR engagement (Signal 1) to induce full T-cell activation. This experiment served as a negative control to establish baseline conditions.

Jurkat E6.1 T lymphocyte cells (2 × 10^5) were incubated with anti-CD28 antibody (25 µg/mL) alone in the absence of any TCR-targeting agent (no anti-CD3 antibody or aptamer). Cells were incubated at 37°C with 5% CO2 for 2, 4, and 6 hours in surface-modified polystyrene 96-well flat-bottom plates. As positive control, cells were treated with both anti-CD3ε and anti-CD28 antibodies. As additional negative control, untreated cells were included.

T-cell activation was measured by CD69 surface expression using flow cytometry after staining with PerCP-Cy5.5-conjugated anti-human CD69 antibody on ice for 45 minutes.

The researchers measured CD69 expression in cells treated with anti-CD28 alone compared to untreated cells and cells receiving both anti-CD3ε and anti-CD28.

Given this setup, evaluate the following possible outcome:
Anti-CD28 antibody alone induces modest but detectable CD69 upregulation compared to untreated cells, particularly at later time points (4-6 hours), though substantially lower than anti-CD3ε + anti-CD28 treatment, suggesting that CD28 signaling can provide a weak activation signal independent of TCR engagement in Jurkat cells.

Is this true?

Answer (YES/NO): NO